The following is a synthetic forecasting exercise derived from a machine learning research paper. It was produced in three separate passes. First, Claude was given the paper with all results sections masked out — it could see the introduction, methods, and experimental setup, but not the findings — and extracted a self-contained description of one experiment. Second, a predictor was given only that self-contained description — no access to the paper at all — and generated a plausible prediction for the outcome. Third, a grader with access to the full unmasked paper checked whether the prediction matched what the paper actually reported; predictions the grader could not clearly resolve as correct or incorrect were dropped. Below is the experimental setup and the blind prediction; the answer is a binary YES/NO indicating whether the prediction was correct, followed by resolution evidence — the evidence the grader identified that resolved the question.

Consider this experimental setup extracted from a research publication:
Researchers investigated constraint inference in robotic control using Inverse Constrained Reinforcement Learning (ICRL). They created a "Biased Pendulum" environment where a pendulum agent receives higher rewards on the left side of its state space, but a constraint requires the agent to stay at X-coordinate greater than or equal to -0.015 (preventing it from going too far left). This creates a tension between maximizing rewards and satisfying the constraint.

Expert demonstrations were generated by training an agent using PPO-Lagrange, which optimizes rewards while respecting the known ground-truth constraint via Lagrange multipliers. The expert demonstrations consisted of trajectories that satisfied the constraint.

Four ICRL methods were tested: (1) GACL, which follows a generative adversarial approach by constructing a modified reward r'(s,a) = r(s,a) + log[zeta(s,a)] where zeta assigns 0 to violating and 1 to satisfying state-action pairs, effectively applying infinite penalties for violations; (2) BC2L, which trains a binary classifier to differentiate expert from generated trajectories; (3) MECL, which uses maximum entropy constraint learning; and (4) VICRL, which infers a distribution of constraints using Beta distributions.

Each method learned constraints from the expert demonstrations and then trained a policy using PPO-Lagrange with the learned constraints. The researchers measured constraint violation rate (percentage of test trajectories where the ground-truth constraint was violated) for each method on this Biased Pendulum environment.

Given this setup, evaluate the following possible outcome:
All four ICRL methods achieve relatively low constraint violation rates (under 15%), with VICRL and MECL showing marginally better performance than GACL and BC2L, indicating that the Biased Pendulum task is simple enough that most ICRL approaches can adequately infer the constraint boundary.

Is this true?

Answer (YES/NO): NO